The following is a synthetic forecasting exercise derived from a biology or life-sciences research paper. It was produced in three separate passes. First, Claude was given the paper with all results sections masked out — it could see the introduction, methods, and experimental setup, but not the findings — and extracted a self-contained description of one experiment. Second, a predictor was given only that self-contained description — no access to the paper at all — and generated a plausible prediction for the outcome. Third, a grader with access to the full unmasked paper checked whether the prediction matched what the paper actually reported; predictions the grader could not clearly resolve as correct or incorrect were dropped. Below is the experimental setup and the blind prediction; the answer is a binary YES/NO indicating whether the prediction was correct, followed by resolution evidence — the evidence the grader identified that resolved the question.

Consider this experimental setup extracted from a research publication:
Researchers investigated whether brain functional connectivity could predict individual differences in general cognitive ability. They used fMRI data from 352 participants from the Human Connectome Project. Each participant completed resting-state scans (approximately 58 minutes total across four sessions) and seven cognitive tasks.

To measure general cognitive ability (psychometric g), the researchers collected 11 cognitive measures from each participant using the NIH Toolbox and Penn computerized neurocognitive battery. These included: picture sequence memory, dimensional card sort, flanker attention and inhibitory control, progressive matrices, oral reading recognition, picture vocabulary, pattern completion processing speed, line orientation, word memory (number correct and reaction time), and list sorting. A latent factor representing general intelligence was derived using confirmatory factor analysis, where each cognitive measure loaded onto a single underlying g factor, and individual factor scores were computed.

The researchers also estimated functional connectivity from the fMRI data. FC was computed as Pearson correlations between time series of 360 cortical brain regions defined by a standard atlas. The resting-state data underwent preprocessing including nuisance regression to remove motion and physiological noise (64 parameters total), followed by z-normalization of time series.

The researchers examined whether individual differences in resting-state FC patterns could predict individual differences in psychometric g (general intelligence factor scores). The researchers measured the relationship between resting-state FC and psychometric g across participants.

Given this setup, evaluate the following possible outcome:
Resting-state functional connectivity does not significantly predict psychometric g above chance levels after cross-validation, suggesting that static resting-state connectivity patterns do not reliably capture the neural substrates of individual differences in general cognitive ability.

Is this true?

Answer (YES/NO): NO